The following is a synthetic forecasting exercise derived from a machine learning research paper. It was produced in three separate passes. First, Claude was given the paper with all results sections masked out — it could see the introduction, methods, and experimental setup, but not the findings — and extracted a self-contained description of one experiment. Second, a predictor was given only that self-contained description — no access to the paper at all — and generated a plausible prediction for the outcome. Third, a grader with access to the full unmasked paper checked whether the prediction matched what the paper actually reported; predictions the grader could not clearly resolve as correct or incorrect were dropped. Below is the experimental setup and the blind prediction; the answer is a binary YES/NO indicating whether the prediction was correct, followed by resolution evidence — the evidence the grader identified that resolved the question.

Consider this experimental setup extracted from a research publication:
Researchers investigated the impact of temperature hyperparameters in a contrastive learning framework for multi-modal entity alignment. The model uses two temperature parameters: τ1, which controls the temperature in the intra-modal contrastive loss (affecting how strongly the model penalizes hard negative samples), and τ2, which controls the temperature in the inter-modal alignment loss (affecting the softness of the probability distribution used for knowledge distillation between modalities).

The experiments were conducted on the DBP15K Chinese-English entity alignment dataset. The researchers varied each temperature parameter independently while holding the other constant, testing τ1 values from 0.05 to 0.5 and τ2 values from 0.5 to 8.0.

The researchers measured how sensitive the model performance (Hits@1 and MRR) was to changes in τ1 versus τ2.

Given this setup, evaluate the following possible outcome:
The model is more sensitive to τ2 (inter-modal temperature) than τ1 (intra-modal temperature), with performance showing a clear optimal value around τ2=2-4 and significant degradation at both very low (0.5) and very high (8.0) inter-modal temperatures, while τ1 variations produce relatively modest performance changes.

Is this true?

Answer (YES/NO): NO